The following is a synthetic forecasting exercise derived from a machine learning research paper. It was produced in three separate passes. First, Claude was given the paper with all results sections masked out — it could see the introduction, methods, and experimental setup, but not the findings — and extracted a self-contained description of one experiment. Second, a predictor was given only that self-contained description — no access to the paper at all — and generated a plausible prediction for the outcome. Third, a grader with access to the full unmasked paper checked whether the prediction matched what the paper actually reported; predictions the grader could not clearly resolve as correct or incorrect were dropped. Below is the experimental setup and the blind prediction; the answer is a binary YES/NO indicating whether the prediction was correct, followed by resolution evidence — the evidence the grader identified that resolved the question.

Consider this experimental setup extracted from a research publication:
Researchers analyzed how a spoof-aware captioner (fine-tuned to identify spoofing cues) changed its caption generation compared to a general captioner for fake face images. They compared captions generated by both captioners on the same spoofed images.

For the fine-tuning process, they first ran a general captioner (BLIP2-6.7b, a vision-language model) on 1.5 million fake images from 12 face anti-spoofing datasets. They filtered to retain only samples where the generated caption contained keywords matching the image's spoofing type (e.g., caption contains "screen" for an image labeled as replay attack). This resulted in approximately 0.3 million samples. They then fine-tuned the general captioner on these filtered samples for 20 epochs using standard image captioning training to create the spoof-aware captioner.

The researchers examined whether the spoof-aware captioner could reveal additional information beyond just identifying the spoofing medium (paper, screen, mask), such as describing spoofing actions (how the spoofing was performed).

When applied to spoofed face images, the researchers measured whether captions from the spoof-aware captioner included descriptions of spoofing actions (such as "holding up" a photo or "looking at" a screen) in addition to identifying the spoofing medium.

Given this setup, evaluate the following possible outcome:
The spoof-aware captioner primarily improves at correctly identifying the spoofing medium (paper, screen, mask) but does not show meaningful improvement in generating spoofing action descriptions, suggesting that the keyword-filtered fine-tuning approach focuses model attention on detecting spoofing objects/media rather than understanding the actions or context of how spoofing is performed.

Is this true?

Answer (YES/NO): NO